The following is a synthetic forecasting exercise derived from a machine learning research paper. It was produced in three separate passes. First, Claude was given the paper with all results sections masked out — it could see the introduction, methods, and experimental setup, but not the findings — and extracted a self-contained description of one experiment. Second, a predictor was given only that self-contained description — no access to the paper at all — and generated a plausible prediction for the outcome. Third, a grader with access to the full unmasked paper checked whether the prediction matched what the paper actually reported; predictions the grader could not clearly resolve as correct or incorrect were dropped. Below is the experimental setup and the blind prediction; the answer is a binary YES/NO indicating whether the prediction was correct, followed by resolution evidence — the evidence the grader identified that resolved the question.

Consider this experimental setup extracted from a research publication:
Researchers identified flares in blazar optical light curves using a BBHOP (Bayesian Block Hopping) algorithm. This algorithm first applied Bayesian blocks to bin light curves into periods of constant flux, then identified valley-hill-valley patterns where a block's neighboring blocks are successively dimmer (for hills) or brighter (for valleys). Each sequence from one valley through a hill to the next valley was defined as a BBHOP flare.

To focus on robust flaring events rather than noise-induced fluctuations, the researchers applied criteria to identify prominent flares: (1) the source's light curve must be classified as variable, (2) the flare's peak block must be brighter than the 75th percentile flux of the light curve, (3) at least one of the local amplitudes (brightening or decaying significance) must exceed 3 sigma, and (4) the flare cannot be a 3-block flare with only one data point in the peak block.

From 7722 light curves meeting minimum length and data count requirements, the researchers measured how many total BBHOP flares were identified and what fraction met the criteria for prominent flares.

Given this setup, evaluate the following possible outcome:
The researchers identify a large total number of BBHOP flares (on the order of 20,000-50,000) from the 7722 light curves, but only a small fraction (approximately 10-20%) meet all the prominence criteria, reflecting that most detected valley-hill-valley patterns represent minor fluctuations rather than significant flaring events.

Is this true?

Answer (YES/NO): NO